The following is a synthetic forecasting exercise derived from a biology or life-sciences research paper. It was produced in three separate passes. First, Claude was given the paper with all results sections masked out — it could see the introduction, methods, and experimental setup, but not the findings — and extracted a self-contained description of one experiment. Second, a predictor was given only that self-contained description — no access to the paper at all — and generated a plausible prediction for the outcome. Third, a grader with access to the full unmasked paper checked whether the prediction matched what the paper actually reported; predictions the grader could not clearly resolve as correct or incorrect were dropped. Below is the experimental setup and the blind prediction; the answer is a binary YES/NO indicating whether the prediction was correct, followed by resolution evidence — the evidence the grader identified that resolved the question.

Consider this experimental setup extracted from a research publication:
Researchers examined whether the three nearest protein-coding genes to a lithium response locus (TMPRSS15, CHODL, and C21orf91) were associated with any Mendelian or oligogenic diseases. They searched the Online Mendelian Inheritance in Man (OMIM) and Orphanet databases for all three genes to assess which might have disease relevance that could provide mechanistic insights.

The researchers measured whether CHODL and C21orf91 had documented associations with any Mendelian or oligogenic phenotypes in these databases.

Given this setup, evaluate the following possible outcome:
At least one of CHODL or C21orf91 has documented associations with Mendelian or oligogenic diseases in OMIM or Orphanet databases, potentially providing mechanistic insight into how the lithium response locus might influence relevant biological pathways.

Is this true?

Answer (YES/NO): NO